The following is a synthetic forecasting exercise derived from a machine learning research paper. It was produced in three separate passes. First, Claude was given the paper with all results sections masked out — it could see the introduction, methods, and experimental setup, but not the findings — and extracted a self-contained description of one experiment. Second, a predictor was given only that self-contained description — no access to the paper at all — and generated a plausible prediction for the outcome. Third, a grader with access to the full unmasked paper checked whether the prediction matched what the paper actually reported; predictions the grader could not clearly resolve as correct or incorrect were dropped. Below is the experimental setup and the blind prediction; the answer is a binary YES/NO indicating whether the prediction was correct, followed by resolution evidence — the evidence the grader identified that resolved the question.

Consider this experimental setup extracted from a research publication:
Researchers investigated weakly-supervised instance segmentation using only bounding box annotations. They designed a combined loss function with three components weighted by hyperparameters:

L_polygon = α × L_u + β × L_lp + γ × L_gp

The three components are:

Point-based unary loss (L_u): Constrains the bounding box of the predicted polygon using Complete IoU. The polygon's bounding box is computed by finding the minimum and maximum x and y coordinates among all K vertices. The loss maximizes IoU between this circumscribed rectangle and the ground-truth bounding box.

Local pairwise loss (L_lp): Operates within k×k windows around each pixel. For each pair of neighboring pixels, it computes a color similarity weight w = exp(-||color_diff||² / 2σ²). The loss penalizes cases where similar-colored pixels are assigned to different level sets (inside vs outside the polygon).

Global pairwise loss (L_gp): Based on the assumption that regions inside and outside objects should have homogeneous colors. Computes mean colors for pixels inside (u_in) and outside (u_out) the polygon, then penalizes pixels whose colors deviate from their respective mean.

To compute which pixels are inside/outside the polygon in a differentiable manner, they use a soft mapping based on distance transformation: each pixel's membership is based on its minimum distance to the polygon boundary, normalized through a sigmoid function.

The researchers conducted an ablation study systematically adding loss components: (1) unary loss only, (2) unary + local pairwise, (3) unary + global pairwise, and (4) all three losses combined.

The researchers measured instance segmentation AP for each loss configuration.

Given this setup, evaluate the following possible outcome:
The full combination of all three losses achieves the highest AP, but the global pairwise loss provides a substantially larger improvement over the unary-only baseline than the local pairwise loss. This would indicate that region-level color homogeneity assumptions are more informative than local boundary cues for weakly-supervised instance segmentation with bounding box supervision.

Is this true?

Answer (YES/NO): NO